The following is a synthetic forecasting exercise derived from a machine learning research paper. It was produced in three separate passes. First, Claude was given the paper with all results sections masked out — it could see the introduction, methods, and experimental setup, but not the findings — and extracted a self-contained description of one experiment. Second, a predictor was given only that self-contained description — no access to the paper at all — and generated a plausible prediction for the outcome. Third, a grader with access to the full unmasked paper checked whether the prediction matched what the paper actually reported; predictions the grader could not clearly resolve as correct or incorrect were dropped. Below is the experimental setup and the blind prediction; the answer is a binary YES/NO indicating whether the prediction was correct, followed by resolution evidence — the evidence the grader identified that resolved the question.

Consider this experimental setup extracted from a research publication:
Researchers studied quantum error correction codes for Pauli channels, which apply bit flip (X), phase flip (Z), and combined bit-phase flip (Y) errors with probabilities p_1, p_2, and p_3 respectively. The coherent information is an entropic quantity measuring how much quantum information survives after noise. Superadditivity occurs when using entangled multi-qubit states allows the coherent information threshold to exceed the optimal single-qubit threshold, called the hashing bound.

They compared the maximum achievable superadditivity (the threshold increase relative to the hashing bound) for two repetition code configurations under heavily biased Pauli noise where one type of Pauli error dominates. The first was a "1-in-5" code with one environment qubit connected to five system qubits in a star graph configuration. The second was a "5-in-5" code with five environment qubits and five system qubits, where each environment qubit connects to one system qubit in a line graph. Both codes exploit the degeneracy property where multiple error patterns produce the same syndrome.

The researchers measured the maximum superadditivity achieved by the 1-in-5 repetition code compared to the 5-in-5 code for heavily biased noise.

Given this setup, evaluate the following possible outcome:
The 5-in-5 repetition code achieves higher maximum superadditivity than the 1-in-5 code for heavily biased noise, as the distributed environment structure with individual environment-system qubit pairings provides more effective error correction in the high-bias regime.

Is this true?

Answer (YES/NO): NO